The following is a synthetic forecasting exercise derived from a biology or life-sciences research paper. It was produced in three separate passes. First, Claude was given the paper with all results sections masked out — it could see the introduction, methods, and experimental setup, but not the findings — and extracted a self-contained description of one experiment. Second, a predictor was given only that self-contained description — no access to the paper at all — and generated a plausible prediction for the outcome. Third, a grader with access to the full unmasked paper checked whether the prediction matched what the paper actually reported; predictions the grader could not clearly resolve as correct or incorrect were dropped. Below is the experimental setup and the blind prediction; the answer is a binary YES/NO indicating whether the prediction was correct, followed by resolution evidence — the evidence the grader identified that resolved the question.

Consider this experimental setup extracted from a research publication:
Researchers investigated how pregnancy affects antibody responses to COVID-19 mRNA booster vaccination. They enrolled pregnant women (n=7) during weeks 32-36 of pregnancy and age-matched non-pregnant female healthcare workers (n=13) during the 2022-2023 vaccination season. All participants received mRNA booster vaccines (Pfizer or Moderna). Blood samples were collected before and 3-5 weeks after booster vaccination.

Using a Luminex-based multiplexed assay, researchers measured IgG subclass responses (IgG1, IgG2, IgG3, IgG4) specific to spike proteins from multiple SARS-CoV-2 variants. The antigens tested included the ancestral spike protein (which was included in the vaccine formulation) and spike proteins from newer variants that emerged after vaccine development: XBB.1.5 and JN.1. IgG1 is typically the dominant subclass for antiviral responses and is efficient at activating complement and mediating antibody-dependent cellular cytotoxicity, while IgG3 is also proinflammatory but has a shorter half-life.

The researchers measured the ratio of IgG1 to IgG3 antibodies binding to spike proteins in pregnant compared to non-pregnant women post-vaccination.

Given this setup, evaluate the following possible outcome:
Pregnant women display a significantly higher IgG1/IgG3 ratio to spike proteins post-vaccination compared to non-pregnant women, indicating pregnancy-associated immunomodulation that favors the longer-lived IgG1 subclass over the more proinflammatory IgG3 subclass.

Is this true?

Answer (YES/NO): NO